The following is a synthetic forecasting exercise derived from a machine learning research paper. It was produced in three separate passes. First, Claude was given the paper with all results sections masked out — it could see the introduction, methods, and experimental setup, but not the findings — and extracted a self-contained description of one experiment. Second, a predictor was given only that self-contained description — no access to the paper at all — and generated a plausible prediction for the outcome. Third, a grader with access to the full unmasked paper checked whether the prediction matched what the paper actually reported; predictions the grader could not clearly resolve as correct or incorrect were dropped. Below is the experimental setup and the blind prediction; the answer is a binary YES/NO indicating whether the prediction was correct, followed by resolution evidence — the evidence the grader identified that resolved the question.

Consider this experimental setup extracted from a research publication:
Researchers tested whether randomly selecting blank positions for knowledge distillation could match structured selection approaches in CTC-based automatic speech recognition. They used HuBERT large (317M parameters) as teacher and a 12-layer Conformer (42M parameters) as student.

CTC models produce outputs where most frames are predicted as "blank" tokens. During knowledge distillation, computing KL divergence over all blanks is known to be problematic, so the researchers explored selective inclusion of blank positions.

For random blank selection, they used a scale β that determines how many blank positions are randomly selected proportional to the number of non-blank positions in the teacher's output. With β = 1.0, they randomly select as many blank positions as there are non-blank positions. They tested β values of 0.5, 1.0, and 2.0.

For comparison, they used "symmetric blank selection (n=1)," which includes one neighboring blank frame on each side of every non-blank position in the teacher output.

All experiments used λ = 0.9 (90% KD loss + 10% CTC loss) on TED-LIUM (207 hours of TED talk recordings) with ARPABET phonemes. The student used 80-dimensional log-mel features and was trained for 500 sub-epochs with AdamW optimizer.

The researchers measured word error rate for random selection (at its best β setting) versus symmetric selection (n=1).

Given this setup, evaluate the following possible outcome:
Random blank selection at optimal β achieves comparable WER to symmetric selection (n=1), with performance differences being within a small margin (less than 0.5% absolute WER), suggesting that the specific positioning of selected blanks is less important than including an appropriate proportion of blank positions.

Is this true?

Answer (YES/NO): NO